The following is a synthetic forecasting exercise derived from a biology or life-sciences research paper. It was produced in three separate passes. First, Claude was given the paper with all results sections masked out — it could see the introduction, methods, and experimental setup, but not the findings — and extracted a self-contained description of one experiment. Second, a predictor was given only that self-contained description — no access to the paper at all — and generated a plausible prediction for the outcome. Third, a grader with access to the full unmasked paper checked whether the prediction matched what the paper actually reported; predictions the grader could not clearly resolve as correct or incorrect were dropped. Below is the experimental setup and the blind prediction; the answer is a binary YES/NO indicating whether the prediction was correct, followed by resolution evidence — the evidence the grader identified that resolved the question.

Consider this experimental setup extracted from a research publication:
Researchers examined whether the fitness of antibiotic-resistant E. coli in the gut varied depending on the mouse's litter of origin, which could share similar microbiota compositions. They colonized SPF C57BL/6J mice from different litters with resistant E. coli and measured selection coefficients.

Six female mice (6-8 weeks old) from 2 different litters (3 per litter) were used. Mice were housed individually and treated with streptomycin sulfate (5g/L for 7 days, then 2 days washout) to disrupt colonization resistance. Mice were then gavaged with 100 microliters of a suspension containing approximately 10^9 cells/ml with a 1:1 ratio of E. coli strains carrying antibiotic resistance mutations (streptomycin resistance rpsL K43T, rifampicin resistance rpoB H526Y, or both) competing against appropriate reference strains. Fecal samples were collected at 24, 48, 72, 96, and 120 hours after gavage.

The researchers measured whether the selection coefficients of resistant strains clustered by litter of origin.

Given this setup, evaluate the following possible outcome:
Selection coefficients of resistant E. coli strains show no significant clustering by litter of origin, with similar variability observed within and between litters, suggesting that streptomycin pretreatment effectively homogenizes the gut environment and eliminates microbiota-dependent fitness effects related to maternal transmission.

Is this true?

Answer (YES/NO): NO